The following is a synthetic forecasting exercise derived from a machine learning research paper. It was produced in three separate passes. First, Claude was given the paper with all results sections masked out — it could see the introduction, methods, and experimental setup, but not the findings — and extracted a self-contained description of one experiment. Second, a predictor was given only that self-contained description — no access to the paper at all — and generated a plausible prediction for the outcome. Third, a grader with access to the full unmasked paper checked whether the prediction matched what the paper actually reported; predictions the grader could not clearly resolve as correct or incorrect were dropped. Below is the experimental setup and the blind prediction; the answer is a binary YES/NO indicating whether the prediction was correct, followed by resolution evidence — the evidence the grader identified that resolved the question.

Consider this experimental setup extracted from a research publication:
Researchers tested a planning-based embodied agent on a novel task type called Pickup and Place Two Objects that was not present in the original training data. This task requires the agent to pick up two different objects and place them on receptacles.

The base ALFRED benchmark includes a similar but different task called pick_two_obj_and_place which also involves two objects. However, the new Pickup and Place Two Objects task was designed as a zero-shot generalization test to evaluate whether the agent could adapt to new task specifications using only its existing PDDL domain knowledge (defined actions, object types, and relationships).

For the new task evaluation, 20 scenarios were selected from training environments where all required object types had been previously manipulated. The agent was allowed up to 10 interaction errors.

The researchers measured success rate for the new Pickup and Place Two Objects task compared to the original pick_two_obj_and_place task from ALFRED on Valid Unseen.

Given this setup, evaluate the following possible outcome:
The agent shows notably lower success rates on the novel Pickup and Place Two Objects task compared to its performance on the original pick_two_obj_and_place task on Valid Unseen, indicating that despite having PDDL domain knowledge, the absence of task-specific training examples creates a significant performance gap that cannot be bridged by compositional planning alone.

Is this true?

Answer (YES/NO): NO